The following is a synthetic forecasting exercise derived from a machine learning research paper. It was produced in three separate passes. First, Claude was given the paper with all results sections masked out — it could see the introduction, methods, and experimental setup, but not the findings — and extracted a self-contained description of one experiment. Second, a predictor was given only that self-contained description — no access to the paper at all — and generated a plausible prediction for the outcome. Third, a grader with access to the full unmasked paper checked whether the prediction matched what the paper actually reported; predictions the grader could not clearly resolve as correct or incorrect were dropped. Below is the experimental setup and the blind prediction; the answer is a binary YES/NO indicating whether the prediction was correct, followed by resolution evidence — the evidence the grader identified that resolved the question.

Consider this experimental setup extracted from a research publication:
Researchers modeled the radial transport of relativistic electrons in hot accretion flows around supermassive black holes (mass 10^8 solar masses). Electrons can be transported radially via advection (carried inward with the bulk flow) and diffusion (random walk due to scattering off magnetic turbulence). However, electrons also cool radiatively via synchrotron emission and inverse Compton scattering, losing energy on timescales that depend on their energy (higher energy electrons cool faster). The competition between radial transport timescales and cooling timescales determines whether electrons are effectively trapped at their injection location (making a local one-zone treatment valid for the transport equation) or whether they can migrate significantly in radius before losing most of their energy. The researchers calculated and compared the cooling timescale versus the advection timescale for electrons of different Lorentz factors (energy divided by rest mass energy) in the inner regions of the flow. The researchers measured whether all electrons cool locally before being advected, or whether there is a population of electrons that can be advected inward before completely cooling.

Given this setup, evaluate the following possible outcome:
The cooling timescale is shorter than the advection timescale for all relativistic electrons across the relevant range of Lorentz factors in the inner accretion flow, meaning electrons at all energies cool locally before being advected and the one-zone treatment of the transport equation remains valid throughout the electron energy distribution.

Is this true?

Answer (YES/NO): NO